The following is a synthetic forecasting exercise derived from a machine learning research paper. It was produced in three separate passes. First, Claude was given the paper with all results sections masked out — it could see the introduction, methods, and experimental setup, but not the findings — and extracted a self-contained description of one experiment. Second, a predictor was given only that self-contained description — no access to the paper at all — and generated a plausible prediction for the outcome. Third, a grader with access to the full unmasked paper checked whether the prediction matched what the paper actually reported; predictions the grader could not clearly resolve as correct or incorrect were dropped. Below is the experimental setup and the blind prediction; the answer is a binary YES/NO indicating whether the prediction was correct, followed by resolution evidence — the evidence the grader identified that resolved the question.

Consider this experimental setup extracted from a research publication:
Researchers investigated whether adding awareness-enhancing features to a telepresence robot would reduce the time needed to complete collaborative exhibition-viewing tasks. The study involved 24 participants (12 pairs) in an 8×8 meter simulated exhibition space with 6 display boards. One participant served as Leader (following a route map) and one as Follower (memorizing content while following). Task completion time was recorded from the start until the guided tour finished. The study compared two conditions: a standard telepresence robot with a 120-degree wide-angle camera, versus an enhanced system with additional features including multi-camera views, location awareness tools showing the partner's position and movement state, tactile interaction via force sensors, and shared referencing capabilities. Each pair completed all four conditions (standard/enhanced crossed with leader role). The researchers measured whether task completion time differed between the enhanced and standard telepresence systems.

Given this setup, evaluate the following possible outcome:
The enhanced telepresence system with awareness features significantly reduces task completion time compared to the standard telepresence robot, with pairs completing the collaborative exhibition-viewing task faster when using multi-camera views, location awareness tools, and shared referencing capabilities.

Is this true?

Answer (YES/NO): NO